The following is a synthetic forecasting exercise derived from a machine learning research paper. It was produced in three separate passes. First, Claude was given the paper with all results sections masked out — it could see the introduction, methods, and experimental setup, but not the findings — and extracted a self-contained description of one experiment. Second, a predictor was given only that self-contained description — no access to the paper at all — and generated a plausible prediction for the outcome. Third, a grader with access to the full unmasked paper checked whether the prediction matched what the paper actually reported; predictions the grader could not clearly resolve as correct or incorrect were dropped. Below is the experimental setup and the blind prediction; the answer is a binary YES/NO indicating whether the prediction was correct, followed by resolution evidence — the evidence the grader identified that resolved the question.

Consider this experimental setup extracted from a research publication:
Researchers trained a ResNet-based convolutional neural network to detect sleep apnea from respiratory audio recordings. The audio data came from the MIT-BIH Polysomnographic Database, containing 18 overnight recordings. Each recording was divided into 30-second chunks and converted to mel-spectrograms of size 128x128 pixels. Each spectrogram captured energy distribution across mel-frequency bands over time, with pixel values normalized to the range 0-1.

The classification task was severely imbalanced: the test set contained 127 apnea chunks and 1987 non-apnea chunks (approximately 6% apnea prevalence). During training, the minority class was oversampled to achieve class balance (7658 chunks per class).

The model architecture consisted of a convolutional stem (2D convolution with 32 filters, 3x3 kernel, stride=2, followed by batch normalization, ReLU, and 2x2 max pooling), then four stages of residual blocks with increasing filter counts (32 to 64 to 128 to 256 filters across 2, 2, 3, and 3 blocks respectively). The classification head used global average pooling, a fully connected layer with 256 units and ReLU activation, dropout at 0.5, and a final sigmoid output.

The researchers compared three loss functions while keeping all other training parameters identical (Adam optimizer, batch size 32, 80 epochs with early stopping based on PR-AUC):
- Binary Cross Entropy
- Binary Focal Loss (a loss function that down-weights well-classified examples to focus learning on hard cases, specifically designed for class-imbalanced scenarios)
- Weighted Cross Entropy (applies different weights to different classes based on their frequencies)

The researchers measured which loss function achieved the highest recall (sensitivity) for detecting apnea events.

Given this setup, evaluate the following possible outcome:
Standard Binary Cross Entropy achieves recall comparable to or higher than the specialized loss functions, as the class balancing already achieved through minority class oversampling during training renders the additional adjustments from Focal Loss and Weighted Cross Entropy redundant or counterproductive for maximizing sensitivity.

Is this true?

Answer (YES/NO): YES